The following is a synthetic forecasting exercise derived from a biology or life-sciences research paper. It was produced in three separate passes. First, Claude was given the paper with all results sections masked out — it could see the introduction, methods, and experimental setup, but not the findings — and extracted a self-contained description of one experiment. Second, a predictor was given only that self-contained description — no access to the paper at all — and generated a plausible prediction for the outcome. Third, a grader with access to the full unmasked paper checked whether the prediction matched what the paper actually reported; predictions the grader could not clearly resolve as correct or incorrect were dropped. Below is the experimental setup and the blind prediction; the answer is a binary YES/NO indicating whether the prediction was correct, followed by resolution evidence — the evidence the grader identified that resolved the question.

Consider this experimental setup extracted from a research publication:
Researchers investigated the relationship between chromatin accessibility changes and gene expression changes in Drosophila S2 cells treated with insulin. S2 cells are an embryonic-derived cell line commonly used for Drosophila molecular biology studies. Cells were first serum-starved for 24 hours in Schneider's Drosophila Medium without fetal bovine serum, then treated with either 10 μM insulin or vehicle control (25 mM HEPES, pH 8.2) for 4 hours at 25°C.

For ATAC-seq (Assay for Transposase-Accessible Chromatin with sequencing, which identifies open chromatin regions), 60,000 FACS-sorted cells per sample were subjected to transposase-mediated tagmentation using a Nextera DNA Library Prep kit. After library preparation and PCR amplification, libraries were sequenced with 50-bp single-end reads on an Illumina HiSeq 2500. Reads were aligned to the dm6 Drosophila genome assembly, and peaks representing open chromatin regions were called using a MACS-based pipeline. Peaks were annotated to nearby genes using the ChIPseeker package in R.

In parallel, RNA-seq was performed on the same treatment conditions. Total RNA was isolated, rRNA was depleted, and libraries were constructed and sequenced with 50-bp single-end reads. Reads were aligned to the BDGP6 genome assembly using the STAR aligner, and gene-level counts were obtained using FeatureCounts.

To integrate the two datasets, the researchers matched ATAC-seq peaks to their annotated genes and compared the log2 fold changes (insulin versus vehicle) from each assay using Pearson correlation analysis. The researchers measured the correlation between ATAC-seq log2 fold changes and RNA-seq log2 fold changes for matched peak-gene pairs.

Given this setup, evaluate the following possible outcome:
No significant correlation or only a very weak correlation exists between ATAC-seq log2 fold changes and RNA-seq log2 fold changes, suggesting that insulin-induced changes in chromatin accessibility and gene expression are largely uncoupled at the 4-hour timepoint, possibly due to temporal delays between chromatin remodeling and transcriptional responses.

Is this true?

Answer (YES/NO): YES